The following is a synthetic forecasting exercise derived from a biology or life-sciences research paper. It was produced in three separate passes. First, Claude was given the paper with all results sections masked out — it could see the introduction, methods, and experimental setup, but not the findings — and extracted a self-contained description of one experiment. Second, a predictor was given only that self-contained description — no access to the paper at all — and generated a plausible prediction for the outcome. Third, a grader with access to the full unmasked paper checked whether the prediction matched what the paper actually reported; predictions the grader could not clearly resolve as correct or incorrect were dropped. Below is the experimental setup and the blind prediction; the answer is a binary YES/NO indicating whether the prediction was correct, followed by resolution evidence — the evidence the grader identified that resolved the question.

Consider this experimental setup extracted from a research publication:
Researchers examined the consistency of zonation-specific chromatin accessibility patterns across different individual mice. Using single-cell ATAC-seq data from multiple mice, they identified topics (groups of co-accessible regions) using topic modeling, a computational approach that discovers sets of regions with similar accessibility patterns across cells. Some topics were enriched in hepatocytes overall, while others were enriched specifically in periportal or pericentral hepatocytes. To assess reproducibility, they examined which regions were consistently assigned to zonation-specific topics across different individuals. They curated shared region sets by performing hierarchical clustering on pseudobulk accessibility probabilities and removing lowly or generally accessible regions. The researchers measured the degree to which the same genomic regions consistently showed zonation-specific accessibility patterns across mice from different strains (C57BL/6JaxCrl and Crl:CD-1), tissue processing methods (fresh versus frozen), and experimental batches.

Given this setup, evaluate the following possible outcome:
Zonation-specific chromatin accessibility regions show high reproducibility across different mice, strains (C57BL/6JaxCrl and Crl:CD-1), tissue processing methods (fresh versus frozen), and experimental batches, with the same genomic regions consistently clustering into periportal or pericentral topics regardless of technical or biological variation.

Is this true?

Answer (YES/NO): YES